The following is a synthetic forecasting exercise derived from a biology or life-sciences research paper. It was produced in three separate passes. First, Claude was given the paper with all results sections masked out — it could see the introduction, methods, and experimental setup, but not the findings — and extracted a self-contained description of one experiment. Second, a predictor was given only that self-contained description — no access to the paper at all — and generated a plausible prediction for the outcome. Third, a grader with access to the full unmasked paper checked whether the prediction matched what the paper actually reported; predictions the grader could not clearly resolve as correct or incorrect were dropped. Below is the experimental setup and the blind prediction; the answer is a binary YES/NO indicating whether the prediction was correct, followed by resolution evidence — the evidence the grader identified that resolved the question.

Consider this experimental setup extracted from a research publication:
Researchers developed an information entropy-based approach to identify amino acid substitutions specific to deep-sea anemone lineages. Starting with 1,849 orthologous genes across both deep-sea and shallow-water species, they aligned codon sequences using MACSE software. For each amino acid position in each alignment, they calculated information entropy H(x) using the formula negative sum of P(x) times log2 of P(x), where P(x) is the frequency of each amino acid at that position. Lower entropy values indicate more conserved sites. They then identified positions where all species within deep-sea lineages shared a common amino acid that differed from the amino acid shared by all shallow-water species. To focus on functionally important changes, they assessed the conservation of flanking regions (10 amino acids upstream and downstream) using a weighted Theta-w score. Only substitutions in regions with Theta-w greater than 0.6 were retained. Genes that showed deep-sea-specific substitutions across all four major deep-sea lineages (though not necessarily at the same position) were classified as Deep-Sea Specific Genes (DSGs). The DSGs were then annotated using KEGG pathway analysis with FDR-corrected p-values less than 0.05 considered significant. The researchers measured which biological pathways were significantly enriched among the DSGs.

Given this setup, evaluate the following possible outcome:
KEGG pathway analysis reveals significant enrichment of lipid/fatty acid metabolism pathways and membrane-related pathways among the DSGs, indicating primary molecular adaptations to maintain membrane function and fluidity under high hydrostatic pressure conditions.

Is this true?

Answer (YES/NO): NO